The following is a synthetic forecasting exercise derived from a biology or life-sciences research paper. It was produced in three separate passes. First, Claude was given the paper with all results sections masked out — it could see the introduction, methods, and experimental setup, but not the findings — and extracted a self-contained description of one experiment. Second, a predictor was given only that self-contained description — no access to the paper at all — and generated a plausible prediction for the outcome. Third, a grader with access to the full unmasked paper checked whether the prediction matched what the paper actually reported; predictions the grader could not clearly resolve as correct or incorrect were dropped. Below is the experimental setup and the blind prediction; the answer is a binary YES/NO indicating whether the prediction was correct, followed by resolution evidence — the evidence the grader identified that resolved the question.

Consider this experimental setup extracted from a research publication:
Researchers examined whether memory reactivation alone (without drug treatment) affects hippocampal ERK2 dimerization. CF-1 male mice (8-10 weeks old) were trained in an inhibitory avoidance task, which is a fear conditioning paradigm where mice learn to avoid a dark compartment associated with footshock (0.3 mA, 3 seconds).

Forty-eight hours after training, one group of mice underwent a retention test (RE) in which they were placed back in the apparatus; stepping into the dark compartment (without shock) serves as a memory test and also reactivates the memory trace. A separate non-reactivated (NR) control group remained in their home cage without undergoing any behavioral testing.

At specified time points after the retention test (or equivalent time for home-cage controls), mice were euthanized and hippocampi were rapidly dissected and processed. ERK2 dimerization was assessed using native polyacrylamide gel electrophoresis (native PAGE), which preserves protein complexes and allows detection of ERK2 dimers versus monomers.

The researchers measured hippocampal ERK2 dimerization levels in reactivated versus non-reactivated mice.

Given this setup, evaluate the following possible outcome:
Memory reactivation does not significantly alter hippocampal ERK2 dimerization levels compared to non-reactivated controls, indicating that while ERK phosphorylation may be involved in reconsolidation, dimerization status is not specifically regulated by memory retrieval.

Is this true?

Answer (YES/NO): NO